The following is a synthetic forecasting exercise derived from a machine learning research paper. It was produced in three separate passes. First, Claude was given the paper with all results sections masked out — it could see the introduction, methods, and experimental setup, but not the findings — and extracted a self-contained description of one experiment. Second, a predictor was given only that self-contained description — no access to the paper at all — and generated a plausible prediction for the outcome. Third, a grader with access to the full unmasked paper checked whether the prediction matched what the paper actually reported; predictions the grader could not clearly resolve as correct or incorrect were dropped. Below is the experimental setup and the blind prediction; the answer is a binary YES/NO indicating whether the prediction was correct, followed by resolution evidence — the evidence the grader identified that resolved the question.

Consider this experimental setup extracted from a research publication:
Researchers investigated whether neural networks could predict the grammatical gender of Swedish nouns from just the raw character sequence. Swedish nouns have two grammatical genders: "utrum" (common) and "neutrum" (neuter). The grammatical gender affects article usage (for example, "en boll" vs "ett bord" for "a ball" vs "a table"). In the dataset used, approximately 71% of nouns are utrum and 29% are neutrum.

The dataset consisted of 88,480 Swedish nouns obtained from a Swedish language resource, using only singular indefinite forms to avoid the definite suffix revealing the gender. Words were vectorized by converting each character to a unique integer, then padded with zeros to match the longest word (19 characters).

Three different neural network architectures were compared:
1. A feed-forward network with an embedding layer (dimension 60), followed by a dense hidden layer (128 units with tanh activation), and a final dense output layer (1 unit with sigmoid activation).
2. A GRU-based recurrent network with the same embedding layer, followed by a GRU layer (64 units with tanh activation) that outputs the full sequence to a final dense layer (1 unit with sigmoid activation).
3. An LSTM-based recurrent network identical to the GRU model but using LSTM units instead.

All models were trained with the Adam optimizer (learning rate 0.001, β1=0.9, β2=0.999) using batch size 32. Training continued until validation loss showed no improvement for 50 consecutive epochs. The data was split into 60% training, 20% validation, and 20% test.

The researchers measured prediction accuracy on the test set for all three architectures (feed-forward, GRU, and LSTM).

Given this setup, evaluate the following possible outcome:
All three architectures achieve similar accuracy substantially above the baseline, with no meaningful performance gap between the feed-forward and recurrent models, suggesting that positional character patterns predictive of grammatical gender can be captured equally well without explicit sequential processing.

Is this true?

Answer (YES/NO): NO